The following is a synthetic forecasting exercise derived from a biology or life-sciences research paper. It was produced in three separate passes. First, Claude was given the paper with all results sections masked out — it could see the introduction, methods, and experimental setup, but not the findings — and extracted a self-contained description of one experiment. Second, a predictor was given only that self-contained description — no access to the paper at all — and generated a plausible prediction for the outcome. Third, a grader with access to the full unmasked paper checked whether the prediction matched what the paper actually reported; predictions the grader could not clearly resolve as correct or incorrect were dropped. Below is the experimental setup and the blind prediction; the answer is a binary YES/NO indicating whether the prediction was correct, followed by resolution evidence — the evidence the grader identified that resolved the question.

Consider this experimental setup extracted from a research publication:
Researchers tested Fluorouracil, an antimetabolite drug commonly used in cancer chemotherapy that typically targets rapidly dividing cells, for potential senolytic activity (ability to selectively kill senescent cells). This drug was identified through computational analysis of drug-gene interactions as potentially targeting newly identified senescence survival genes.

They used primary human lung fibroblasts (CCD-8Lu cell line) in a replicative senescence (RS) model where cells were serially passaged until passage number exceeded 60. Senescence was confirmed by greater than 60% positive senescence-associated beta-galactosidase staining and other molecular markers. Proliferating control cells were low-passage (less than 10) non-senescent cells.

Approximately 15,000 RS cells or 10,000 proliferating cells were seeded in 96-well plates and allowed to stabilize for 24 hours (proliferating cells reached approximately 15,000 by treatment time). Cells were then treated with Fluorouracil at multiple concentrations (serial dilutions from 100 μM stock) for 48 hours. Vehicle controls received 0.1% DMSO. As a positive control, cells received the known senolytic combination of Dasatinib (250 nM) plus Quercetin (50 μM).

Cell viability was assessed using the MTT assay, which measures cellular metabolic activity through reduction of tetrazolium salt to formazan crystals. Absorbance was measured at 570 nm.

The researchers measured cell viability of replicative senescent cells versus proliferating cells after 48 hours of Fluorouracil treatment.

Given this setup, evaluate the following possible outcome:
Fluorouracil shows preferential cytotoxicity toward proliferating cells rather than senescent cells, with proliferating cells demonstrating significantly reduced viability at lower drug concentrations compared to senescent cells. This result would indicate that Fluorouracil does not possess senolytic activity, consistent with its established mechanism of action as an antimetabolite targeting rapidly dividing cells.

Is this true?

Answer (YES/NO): NO